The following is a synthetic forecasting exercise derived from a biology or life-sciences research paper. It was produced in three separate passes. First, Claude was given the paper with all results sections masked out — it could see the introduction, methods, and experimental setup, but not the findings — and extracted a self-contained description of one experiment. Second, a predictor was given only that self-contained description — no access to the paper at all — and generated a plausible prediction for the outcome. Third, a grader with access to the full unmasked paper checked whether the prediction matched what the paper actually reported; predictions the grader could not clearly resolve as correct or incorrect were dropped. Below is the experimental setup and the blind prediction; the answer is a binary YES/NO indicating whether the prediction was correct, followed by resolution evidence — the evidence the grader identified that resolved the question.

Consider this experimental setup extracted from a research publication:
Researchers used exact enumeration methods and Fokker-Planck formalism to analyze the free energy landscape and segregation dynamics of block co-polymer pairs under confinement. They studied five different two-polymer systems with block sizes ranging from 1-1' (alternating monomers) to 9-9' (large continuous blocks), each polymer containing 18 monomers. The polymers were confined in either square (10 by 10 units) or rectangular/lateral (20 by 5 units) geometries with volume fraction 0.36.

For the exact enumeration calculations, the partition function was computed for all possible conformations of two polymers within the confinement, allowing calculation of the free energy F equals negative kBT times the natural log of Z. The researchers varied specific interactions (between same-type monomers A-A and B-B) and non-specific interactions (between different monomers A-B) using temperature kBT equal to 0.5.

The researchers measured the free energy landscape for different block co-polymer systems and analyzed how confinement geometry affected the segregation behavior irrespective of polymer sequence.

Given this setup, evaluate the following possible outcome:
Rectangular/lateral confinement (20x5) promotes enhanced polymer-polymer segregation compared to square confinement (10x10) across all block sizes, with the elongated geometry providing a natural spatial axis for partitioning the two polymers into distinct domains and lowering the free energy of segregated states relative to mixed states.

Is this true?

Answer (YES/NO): YES